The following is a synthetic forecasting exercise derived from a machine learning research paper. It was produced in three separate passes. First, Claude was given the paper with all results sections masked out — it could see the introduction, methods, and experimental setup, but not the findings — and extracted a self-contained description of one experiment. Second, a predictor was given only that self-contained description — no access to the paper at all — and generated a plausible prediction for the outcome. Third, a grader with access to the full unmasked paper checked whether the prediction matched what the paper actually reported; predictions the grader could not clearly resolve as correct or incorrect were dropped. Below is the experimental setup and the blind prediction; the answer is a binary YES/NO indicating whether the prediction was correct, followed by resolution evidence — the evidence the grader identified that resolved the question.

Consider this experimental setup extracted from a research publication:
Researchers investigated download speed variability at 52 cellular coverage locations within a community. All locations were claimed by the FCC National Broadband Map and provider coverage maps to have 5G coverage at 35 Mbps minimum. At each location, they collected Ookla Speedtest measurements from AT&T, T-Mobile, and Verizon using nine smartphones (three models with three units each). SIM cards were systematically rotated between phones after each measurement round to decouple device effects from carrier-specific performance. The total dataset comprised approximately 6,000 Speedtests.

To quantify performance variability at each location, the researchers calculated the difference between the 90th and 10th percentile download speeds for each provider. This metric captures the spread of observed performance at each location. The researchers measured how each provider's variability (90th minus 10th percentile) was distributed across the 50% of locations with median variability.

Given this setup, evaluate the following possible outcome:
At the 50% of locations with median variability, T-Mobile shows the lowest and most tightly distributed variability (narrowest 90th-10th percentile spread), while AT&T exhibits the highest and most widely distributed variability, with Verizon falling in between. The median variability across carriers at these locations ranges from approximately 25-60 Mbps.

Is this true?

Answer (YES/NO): NO